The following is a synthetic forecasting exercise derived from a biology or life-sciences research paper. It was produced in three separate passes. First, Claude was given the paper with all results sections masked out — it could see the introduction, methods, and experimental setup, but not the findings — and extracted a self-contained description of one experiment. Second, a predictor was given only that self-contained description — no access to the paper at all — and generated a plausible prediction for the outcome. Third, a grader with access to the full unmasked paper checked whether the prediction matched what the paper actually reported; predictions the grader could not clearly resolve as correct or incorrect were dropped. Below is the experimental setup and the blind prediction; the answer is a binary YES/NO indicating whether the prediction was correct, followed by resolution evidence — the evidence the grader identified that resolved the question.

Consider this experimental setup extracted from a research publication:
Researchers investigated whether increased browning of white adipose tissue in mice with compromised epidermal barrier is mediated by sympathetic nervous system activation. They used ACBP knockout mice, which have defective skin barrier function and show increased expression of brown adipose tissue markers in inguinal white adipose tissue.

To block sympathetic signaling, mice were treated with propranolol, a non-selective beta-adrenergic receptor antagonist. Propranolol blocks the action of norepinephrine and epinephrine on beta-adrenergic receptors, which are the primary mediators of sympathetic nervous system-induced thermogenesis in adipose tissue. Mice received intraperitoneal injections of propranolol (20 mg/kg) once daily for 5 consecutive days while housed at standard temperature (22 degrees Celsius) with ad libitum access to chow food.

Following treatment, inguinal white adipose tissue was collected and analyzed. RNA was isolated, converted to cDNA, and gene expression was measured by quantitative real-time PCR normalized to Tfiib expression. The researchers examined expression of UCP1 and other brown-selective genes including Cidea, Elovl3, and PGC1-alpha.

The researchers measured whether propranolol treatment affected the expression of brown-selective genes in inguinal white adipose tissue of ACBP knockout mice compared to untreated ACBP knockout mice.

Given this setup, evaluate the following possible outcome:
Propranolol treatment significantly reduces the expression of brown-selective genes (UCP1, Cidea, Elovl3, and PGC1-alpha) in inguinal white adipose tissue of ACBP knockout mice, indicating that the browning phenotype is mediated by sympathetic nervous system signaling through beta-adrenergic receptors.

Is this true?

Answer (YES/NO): YES